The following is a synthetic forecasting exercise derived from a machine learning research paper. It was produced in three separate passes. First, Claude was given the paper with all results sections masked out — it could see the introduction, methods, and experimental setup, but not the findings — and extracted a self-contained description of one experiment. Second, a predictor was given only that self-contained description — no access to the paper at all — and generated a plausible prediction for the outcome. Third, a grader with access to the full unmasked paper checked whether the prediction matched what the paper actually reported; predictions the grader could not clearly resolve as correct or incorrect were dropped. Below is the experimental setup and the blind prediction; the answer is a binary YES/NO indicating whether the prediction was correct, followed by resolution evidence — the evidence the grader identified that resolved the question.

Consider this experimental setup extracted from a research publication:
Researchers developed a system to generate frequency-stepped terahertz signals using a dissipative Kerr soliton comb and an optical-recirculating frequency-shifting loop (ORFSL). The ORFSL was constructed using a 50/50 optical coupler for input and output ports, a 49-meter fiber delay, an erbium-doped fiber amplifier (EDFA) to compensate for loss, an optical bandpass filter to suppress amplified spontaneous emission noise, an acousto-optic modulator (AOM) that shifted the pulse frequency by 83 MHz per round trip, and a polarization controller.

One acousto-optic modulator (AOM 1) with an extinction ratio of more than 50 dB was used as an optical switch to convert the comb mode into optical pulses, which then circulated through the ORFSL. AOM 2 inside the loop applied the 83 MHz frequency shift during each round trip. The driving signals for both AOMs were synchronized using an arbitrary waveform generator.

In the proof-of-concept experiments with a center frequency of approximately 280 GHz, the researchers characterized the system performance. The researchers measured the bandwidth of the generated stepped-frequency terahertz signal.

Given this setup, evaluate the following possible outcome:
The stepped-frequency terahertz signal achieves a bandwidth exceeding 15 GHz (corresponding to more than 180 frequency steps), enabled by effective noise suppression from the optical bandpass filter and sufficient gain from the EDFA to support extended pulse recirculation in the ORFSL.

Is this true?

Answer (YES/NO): NO